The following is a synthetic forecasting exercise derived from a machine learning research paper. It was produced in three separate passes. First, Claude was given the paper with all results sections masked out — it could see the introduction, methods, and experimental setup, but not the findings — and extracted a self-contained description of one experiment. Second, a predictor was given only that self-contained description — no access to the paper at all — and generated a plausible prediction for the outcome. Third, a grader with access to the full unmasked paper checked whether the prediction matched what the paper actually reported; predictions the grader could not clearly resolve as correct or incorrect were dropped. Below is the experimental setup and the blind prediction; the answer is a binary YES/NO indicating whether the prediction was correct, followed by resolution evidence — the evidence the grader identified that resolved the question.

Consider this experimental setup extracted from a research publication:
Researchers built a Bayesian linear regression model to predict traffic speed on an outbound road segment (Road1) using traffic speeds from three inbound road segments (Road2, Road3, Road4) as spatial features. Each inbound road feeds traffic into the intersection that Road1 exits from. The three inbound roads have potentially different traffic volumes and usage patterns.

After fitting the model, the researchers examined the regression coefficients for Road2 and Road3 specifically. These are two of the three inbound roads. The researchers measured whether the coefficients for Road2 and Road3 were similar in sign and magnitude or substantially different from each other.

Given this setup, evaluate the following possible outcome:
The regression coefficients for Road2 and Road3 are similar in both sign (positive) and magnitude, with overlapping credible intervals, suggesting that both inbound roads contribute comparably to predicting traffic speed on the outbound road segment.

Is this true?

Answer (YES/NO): NO